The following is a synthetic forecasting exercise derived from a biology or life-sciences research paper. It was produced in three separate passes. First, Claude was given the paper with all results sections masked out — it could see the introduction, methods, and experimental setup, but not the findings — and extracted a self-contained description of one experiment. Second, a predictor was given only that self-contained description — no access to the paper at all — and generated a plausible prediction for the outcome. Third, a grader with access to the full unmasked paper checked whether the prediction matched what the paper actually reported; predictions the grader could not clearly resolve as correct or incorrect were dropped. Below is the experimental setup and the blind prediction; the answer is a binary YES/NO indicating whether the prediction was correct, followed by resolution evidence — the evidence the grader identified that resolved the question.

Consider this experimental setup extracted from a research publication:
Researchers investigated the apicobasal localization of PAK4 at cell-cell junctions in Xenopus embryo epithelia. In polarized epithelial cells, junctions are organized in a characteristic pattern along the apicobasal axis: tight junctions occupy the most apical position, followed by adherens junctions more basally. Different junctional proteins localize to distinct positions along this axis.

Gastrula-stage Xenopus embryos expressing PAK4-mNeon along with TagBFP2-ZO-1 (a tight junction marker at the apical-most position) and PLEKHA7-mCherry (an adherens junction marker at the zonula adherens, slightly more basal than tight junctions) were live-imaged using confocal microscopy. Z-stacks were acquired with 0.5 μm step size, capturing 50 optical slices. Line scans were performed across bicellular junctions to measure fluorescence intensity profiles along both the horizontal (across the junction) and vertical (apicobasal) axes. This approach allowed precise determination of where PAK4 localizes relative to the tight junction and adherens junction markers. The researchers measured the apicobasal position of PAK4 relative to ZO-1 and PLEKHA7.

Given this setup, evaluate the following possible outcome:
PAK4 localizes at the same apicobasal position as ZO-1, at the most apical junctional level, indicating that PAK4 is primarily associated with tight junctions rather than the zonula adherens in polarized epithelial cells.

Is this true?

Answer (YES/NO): YES